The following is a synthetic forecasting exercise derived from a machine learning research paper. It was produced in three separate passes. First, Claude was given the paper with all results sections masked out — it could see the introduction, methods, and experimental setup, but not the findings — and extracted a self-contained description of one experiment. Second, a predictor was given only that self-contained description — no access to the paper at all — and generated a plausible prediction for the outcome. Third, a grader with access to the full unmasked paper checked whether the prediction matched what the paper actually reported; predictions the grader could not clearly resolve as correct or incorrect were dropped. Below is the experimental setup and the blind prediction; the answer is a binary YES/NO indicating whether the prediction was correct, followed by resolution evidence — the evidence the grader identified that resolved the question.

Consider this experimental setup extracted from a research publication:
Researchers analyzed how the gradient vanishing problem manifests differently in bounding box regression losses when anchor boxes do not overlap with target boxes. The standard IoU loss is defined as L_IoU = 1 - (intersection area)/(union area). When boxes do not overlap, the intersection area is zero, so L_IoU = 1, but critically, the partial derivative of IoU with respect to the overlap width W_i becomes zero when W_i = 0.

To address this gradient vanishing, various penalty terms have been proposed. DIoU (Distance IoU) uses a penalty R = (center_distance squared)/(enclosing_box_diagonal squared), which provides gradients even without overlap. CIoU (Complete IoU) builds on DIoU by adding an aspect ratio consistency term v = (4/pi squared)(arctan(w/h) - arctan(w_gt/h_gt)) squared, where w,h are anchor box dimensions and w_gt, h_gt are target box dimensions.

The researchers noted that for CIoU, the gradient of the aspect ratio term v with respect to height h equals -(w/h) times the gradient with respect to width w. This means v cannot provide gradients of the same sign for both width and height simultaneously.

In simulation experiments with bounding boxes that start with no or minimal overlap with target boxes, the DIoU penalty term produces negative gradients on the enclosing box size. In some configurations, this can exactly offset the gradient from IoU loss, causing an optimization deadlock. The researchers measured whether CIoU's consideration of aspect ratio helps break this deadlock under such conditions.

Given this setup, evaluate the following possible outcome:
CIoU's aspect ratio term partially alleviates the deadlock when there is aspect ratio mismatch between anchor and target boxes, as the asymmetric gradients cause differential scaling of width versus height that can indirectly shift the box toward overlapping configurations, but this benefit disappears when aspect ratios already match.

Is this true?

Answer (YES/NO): NO